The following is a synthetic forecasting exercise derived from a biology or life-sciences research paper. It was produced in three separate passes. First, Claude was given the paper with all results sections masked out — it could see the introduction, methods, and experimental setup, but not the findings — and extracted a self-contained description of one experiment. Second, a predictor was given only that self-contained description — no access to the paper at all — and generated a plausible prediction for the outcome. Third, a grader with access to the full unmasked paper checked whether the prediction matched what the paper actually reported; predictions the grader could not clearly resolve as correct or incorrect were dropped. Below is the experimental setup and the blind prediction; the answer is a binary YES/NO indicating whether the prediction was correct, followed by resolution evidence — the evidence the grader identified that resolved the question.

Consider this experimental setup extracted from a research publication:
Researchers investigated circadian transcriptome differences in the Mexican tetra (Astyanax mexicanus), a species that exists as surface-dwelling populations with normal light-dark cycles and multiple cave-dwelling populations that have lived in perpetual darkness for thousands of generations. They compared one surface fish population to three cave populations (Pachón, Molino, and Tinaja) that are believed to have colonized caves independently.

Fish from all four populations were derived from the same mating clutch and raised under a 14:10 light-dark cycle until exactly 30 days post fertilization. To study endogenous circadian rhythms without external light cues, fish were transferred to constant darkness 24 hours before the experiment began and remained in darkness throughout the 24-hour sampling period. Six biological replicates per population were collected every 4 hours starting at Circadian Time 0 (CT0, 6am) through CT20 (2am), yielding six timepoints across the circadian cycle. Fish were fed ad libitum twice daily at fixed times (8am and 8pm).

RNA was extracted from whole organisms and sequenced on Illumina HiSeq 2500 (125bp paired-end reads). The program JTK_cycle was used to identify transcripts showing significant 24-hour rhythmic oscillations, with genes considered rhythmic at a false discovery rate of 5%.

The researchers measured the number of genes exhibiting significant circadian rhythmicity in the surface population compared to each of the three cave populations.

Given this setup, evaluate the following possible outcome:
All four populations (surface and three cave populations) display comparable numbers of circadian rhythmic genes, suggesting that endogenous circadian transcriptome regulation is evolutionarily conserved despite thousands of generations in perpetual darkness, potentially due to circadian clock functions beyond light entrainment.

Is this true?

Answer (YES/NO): NO